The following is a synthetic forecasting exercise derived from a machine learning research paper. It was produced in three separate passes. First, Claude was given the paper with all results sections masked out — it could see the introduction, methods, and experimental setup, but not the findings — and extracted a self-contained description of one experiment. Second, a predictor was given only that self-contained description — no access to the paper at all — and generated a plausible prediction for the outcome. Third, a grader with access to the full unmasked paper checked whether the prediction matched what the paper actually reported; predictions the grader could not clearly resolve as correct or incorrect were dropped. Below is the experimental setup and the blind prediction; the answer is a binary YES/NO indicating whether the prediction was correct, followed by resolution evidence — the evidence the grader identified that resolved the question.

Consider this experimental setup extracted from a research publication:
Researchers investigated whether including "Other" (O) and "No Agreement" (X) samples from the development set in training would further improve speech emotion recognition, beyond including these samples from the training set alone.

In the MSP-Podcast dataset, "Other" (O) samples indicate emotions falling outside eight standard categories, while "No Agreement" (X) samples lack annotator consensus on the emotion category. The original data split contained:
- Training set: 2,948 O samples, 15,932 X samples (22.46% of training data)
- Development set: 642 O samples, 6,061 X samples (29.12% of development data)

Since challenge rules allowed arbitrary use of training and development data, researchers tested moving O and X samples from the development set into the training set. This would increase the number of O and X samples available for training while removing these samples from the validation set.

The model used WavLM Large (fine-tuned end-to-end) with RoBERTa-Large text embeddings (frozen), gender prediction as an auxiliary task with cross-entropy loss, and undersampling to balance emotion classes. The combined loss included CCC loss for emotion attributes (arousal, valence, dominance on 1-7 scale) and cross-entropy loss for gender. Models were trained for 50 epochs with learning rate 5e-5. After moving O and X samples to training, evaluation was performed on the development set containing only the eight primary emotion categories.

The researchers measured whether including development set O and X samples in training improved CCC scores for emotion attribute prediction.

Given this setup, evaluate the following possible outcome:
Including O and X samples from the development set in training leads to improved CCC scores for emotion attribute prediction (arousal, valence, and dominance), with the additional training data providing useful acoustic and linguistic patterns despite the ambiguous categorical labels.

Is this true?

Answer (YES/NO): NO